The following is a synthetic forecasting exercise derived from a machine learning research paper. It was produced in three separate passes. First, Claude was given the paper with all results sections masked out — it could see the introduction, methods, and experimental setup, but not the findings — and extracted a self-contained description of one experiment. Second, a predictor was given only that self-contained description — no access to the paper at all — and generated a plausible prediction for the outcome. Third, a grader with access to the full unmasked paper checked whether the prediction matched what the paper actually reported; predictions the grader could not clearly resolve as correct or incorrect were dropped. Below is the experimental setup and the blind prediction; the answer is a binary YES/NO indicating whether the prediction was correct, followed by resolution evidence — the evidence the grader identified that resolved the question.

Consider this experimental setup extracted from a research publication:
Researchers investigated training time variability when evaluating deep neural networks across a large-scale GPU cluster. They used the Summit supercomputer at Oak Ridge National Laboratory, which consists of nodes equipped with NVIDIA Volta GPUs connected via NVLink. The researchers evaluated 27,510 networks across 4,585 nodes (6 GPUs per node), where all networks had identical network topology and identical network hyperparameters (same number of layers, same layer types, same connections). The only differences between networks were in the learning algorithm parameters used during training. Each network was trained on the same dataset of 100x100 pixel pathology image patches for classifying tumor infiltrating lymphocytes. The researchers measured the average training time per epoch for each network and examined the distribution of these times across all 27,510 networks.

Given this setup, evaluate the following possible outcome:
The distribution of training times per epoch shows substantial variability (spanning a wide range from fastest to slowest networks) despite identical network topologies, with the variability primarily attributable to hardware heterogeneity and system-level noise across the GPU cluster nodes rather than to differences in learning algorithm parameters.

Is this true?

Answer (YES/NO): NO